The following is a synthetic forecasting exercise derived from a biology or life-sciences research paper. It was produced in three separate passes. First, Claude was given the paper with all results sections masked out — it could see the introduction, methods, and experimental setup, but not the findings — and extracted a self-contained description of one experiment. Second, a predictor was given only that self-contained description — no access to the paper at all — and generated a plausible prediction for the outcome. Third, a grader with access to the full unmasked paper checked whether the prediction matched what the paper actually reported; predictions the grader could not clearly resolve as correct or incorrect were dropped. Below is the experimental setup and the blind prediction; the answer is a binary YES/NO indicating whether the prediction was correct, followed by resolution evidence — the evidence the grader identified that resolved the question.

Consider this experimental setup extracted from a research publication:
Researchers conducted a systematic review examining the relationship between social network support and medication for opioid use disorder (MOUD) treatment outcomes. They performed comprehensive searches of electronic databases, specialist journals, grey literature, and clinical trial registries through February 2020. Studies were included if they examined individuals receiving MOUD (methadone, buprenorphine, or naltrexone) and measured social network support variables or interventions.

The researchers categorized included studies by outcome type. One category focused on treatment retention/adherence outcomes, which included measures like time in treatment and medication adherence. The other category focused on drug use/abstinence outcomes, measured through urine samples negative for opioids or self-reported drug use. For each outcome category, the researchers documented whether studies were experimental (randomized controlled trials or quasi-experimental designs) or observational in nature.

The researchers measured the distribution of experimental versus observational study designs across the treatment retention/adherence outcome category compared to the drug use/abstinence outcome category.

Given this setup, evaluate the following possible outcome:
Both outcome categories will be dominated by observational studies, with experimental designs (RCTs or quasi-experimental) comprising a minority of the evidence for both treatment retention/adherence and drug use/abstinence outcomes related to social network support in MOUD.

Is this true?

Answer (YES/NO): NO